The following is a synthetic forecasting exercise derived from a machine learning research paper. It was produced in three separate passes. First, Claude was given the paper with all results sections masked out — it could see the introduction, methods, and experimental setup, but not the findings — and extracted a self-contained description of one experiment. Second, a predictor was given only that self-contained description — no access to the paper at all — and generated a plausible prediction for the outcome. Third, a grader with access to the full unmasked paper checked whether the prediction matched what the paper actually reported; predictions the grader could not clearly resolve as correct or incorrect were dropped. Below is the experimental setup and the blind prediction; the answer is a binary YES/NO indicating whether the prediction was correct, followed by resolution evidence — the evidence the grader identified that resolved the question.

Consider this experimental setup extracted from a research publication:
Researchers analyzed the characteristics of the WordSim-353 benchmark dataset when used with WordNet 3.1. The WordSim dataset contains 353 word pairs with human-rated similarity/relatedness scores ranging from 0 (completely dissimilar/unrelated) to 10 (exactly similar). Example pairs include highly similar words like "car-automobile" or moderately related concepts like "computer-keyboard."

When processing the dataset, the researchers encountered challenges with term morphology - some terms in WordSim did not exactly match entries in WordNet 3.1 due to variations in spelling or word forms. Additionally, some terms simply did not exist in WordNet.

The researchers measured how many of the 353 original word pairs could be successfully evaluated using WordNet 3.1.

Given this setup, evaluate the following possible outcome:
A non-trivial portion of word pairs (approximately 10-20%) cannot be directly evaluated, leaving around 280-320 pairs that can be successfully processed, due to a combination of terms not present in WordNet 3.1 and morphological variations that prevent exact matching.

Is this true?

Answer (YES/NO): NO